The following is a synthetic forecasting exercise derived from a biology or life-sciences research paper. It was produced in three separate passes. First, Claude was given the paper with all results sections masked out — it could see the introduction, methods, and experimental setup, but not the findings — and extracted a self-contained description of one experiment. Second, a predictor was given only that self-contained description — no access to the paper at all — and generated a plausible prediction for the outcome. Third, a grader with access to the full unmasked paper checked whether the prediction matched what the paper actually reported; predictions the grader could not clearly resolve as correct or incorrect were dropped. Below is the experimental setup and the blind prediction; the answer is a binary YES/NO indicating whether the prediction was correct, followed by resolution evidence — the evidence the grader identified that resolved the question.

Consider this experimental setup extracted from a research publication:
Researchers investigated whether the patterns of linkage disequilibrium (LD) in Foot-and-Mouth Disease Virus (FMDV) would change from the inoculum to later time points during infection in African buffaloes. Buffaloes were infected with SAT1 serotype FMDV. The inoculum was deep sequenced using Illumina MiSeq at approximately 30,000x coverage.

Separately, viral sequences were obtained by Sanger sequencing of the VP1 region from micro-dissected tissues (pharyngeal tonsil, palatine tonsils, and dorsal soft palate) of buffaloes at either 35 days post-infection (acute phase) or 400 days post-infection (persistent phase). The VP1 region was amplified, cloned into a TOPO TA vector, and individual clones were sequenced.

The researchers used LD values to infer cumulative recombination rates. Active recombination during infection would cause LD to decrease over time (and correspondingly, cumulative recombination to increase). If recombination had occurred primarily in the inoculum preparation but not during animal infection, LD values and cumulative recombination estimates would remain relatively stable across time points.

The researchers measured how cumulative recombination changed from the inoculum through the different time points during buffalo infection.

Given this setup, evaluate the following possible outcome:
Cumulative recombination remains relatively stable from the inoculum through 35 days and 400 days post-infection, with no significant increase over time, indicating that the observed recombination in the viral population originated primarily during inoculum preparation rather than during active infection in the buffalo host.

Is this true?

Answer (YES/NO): NO